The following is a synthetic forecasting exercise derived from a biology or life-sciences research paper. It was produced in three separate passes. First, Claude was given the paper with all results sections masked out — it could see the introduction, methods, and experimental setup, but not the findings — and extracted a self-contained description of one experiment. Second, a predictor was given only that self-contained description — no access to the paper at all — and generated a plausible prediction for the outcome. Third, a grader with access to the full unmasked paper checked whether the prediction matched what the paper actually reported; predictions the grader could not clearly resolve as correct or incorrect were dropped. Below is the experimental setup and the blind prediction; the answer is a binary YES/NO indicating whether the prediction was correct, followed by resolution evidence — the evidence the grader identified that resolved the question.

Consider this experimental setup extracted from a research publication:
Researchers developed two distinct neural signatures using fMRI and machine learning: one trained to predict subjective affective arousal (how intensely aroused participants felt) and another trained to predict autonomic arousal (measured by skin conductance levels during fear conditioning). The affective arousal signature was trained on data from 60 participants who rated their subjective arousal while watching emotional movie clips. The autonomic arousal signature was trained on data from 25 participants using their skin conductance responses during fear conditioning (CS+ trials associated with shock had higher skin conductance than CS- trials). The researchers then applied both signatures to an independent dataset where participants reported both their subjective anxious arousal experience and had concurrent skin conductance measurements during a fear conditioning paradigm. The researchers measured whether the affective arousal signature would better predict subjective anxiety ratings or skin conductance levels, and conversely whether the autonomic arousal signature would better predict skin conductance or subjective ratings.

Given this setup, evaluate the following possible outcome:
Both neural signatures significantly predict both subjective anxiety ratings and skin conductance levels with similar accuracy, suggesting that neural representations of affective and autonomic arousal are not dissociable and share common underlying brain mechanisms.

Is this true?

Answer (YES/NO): NO